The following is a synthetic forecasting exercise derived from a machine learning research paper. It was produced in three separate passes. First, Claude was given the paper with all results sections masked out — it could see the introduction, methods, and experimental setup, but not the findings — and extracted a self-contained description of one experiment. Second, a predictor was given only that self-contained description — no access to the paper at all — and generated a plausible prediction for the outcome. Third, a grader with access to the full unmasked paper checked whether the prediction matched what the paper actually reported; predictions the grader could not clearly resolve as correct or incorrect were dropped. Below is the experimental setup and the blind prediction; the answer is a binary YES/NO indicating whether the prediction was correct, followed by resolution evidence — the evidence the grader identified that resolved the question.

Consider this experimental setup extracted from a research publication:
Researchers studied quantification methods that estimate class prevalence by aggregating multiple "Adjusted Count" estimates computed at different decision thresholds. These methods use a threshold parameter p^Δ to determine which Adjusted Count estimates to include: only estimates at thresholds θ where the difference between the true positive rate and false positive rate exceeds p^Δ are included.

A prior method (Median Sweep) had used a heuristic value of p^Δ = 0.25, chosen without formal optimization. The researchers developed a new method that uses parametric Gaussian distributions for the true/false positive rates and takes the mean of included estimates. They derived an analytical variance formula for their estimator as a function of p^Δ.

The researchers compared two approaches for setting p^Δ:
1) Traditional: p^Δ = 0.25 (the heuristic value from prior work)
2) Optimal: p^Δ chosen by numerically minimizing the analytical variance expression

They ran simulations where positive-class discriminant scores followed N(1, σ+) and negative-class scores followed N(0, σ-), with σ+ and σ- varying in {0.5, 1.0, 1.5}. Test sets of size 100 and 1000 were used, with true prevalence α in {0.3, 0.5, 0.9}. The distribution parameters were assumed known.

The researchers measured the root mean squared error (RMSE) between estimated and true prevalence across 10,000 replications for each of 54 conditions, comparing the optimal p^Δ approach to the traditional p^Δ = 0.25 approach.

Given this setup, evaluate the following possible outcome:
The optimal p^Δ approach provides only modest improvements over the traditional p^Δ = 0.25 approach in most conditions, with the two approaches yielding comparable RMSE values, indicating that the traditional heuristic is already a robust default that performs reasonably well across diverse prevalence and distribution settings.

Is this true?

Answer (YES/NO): YES